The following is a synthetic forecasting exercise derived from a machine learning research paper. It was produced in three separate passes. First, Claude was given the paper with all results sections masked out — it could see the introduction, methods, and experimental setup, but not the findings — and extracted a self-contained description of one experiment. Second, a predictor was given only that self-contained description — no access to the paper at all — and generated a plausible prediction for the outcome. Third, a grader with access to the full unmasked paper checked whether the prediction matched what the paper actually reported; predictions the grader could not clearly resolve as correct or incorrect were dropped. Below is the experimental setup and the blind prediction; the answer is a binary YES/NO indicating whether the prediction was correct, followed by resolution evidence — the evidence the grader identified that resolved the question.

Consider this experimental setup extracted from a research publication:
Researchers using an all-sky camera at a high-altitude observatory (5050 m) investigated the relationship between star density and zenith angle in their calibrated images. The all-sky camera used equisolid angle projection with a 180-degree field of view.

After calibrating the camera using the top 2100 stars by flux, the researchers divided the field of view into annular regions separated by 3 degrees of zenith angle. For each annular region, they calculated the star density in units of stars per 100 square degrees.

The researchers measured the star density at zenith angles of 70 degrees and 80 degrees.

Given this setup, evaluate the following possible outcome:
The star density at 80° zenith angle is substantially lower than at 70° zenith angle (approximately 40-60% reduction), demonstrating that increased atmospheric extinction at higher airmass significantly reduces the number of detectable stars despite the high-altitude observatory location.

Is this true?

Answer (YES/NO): NO